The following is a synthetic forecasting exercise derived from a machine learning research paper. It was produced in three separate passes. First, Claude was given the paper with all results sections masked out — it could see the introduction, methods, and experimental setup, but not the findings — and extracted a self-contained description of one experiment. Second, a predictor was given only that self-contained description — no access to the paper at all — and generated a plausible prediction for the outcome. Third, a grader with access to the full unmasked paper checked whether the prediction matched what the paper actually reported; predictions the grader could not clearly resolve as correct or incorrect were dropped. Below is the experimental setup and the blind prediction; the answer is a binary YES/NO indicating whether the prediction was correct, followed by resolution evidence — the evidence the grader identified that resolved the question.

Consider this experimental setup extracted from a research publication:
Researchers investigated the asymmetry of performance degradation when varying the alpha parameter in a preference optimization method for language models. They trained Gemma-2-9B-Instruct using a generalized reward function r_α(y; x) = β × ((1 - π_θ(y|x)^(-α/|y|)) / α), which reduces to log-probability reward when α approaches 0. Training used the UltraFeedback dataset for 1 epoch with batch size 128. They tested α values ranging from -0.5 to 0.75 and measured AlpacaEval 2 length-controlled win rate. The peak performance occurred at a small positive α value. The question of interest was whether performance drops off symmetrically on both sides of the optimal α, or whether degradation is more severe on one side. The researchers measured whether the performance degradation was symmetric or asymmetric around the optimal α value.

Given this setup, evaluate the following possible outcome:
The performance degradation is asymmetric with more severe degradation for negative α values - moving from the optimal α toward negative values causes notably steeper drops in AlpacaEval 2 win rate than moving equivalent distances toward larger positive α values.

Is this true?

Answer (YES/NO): YES